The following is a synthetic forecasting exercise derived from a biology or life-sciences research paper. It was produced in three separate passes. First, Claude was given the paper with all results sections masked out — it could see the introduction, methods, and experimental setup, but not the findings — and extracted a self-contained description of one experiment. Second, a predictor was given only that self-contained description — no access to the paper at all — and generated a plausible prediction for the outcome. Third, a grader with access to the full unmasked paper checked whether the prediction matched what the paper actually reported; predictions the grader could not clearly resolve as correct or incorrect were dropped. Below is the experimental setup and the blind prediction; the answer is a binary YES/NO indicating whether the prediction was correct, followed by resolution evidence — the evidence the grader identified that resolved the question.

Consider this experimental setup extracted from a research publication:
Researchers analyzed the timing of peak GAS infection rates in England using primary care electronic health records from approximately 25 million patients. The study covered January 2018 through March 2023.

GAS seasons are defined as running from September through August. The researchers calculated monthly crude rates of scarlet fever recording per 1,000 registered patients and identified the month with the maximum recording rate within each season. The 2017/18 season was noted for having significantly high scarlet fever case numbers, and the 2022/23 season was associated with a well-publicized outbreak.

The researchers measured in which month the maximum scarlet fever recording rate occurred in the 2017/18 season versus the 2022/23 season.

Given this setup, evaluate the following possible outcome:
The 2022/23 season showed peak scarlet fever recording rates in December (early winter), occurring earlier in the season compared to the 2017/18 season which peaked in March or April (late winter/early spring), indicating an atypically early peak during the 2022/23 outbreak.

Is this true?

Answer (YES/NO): YES